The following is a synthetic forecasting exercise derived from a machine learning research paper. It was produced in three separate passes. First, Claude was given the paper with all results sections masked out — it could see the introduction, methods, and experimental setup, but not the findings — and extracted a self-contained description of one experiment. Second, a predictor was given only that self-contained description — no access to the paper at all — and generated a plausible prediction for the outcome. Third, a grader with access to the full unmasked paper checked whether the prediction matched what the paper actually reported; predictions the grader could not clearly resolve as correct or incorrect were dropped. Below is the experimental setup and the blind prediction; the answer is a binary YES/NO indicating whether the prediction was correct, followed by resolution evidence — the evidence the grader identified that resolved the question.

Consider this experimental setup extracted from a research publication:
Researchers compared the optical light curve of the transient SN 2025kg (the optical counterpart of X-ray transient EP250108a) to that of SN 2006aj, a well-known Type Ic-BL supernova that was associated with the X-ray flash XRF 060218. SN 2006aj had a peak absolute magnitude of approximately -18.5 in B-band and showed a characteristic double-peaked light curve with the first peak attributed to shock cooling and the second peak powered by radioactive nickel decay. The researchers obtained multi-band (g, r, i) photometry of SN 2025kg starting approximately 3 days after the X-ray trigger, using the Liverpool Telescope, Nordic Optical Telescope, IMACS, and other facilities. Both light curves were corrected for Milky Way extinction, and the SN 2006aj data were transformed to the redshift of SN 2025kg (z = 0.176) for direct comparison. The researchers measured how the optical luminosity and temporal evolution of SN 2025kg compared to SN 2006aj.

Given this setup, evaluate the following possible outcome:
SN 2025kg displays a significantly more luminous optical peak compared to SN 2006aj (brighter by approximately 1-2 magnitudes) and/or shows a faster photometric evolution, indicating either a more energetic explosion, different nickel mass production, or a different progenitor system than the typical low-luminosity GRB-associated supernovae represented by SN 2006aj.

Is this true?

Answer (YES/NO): NO